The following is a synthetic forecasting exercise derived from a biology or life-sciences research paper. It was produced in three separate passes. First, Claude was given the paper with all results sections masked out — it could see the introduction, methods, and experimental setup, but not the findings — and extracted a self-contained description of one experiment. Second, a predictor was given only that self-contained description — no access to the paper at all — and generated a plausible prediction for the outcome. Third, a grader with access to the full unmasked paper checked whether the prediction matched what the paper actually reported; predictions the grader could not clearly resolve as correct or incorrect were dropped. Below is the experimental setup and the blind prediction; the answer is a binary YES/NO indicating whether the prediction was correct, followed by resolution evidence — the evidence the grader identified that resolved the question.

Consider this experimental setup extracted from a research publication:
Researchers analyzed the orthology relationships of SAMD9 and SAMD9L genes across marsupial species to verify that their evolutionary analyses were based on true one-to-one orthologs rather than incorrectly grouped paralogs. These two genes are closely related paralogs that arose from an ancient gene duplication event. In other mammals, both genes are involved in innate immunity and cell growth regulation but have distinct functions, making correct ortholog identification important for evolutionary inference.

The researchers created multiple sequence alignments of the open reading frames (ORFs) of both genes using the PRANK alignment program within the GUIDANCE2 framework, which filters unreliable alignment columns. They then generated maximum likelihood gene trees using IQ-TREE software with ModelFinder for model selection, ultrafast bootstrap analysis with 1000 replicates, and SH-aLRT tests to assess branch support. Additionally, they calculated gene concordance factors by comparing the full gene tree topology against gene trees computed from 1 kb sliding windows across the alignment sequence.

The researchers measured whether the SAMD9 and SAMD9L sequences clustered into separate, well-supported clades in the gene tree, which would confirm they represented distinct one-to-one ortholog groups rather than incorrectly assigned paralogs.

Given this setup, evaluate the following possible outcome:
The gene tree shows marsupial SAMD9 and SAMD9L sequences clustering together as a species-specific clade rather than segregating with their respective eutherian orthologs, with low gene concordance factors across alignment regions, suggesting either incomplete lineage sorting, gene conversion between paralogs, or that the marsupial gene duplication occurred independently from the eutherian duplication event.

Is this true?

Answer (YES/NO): NO